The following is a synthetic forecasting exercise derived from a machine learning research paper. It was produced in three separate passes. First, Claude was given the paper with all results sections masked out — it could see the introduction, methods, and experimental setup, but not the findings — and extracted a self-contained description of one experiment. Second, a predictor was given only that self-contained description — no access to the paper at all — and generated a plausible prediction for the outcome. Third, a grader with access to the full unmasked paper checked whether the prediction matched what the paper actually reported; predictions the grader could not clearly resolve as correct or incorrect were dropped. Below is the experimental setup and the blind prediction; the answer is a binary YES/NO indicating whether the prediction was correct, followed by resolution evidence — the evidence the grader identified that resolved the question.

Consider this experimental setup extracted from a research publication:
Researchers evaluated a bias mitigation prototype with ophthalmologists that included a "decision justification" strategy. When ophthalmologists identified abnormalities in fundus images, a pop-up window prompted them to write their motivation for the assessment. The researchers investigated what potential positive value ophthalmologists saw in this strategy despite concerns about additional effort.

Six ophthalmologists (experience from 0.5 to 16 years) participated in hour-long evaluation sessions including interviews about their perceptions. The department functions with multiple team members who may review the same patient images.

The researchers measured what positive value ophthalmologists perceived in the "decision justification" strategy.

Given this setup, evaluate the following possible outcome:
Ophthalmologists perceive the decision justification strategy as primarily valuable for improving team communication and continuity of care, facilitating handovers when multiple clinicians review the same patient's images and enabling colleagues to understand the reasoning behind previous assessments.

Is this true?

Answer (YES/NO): YES